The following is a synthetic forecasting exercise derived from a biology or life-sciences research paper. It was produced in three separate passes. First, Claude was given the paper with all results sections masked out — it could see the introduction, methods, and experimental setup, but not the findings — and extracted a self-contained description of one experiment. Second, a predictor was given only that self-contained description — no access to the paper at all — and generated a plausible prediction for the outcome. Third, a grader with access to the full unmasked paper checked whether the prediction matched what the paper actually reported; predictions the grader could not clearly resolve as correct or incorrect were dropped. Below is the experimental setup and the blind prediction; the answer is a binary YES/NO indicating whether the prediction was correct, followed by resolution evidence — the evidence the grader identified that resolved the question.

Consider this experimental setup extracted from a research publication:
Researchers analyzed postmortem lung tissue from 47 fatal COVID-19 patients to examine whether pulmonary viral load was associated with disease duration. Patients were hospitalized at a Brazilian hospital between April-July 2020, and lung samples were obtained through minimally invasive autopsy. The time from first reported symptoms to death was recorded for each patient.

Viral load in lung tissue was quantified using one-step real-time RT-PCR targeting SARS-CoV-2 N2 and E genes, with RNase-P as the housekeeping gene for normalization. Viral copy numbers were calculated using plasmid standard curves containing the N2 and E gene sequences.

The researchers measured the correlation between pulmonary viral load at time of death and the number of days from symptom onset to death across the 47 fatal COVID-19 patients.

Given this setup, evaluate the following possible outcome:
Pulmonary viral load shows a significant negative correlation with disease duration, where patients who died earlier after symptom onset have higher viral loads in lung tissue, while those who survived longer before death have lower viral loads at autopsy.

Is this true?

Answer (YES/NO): YES